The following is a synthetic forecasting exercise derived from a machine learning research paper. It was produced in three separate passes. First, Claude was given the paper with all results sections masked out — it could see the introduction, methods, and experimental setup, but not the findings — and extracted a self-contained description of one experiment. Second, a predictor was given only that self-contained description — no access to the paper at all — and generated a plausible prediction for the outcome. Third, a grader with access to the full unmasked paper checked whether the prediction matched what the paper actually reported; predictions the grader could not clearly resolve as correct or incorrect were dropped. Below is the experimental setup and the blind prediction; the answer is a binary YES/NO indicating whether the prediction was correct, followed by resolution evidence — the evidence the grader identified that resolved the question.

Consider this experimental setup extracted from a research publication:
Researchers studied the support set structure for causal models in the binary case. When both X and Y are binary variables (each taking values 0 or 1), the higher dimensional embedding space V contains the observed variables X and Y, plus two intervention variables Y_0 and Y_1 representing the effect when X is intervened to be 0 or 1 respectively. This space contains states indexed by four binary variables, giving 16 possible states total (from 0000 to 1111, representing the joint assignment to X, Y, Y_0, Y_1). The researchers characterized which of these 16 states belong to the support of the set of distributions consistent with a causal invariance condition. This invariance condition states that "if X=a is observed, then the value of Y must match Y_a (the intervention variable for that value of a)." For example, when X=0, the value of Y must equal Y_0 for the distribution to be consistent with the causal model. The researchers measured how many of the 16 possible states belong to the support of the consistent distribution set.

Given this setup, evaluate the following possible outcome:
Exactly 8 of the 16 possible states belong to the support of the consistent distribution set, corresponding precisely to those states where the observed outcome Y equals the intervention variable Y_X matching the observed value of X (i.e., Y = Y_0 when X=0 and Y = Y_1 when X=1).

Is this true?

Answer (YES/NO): YES